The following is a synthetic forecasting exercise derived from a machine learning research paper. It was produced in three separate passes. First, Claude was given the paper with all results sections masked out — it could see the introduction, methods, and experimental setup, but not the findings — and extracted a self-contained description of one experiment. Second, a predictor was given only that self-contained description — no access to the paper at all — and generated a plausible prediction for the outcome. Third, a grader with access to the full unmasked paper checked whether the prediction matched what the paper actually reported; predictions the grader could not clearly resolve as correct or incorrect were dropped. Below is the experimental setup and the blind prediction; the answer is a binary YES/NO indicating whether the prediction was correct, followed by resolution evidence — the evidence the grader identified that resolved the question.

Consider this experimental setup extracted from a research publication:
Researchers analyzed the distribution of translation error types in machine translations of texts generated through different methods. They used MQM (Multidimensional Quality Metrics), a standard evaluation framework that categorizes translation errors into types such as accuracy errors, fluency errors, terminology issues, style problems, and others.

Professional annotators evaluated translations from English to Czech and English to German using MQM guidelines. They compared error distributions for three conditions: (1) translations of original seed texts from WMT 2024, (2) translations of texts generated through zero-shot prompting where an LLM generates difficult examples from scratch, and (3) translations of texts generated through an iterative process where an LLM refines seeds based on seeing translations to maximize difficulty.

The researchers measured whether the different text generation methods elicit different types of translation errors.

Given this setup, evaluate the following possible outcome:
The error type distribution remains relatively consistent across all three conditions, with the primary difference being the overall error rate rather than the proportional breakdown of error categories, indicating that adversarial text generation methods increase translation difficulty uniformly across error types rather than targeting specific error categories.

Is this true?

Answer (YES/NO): NO